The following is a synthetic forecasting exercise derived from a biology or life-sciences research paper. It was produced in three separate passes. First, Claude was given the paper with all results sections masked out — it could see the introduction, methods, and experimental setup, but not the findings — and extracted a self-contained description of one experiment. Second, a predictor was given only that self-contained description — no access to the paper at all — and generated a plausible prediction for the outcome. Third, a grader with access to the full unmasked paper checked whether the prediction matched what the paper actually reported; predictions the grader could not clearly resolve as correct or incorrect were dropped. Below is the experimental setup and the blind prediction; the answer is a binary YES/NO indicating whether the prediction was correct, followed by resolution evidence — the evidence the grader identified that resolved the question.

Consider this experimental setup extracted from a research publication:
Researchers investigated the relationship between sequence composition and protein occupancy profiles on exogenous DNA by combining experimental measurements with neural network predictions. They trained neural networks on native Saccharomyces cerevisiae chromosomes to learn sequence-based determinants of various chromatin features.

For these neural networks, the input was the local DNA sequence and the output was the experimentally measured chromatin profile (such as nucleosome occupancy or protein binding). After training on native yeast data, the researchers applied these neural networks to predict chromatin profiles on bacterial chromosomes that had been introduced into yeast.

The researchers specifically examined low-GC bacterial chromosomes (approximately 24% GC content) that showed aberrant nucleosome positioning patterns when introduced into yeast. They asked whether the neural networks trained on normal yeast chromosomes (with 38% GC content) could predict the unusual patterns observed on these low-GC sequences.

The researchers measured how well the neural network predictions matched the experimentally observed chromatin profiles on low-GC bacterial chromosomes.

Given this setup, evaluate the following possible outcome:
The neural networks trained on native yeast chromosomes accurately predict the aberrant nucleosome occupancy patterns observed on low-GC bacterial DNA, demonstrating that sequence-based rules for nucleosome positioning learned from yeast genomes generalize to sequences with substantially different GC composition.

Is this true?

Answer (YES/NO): YES